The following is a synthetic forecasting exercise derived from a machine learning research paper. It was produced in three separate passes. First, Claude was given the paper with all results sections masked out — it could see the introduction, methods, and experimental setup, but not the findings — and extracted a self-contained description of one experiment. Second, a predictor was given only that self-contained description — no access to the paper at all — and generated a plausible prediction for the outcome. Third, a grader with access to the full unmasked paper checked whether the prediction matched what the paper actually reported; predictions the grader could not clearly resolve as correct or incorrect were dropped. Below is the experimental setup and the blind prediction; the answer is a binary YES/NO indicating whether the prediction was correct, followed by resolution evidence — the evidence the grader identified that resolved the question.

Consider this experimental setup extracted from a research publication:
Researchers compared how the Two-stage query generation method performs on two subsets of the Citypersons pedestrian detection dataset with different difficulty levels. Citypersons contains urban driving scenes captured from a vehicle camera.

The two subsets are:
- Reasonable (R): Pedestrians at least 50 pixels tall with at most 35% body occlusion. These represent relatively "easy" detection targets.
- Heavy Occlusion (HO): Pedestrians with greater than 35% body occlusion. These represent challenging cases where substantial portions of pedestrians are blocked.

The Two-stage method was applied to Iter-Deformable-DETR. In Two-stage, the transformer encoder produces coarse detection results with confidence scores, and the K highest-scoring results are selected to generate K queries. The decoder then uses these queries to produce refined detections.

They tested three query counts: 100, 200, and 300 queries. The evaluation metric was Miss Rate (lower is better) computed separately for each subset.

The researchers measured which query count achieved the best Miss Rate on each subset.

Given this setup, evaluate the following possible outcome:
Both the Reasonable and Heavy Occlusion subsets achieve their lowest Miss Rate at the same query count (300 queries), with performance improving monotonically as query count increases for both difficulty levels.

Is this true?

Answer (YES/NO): NO